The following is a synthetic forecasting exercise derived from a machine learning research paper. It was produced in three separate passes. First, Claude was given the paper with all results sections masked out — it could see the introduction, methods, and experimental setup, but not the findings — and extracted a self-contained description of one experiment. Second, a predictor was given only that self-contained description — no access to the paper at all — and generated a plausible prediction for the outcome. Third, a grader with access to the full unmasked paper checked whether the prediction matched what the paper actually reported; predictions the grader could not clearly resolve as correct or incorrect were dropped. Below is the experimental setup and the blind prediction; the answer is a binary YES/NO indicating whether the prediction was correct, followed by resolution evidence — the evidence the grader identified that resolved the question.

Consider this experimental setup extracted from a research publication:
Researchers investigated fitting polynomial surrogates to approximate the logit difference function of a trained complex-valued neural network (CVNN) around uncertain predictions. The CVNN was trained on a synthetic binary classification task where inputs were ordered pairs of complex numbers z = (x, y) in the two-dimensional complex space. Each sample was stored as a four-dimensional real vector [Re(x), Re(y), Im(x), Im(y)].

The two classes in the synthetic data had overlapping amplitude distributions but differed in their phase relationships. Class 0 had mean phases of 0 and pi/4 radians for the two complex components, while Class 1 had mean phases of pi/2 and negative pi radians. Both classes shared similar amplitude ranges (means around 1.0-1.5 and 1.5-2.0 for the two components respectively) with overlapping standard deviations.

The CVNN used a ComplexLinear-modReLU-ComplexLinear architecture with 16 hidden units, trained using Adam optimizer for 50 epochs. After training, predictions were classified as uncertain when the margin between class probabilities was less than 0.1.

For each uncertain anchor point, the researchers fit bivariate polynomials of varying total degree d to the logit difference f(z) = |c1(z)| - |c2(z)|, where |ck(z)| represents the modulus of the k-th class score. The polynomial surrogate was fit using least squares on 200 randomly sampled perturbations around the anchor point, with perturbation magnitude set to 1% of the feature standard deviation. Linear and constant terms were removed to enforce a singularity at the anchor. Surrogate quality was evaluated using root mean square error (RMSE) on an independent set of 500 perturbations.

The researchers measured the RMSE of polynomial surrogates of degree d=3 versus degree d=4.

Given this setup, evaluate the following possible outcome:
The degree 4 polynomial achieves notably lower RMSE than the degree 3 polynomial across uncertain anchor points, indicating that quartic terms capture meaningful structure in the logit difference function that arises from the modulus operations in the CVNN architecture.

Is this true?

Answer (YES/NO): YES